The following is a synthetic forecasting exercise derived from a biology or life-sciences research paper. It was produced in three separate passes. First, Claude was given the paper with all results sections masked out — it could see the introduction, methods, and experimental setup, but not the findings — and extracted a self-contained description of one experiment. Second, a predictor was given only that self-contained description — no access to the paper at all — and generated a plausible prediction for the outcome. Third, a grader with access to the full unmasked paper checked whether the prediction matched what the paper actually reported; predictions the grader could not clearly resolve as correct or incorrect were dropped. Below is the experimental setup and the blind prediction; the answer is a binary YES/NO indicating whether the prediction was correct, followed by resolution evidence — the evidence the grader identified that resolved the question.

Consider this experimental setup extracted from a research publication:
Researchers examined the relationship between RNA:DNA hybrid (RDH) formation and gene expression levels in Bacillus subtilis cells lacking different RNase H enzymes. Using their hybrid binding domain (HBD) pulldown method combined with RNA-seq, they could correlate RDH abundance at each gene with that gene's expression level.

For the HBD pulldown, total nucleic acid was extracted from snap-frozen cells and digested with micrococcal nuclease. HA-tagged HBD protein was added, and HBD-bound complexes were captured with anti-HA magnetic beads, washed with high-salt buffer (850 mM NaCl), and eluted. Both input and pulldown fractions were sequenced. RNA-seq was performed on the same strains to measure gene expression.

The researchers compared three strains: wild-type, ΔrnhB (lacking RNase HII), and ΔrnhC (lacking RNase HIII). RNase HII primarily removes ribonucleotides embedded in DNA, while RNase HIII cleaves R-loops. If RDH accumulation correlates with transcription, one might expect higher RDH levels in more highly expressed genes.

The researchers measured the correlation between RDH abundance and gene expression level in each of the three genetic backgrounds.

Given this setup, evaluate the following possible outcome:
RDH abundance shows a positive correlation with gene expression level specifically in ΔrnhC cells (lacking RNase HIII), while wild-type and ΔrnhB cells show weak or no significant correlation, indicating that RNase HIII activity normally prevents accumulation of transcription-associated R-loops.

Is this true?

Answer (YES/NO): NO